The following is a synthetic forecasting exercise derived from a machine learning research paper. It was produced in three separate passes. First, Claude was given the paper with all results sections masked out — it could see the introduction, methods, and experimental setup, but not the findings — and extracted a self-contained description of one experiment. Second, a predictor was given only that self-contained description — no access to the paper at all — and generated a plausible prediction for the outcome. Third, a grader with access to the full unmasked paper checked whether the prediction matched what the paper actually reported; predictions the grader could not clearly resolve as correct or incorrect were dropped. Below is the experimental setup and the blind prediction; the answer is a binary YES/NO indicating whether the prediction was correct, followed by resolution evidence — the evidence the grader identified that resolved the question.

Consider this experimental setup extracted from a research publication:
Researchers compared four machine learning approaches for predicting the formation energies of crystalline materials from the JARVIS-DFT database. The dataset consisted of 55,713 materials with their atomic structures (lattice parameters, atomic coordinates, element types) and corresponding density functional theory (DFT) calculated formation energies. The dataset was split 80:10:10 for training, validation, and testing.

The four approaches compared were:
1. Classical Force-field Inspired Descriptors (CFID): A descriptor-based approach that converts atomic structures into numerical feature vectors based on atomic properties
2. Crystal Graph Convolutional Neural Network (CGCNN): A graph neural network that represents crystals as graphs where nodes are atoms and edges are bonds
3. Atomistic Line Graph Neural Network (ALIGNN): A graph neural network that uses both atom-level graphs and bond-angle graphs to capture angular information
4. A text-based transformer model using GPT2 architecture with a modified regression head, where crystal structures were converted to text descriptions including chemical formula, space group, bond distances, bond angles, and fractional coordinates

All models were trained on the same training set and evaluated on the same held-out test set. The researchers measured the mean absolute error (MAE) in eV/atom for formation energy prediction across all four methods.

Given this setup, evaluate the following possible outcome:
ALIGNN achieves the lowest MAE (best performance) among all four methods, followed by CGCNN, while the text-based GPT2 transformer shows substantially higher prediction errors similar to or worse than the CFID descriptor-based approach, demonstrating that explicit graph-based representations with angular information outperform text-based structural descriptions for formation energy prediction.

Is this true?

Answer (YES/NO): NO